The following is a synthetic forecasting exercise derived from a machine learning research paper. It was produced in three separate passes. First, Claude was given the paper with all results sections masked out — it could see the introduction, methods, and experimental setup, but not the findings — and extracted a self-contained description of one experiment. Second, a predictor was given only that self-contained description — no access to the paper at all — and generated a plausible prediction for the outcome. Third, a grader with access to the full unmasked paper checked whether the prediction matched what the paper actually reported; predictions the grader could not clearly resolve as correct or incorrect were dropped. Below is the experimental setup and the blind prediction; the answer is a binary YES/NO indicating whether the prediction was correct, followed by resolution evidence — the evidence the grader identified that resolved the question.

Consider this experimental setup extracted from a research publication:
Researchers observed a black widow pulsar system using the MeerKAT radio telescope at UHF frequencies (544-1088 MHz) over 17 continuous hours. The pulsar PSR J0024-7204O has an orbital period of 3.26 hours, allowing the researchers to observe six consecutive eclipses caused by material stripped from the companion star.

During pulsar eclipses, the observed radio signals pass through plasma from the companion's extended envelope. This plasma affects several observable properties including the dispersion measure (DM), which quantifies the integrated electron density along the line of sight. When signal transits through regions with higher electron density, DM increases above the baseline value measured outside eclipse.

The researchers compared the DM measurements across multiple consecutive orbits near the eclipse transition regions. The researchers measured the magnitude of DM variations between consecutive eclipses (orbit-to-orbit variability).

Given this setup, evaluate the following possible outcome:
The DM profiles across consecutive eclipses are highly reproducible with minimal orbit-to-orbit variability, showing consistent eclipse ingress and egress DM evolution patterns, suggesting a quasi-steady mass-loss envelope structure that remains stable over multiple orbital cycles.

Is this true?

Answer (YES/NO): NO